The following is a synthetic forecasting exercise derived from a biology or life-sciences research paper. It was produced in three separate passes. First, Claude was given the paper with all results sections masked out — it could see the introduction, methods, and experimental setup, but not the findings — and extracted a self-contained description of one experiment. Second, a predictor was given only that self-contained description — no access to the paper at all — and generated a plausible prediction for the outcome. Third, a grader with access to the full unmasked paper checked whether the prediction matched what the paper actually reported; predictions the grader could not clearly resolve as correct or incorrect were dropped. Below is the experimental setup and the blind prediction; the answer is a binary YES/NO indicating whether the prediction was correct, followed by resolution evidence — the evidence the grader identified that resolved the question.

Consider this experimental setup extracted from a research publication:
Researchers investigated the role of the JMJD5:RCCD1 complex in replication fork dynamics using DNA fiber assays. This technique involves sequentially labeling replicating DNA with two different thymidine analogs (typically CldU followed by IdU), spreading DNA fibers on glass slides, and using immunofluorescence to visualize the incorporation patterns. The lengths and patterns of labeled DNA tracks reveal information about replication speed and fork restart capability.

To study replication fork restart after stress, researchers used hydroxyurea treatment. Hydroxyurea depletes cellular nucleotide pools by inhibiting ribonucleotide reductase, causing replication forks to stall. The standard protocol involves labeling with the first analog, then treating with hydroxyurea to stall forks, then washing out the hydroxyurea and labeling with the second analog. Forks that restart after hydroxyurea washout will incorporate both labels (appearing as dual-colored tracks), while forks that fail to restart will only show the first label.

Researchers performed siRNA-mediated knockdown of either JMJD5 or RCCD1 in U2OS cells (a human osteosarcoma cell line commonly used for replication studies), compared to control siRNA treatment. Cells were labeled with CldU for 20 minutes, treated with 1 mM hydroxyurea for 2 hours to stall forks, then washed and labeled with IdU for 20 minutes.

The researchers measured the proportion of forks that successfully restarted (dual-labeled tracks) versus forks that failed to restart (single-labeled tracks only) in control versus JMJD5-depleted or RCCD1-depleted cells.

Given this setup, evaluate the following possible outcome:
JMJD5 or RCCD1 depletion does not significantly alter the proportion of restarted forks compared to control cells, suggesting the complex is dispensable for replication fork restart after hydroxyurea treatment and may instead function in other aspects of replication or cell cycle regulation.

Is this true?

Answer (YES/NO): NO